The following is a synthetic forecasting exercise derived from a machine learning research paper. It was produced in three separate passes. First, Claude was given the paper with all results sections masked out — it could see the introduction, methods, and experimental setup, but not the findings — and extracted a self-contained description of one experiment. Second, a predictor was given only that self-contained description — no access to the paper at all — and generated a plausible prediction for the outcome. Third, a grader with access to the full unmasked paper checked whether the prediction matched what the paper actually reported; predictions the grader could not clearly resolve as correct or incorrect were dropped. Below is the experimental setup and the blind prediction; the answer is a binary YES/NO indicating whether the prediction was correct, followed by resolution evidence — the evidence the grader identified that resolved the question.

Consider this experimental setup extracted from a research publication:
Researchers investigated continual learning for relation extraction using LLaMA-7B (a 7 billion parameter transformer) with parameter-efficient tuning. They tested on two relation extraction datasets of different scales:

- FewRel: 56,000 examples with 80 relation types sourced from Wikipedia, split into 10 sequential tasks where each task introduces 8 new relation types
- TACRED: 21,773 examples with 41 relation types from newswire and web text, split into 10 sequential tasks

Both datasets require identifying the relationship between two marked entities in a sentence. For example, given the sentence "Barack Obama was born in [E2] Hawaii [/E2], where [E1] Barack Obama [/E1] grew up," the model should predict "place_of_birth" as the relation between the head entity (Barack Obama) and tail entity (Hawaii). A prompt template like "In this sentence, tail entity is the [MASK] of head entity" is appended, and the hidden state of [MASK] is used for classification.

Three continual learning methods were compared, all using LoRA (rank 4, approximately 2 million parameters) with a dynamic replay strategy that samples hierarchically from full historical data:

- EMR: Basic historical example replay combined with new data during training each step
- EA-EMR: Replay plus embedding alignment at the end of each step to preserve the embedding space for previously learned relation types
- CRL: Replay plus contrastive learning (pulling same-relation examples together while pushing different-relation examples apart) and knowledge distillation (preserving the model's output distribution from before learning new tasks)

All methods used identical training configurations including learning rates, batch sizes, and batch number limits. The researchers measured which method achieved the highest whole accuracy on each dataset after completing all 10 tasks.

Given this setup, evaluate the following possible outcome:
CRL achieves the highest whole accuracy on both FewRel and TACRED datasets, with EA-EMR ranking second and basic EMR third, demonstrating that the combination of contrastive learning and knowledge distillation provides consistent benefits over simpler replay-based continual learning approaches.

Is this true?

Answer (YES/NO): NO